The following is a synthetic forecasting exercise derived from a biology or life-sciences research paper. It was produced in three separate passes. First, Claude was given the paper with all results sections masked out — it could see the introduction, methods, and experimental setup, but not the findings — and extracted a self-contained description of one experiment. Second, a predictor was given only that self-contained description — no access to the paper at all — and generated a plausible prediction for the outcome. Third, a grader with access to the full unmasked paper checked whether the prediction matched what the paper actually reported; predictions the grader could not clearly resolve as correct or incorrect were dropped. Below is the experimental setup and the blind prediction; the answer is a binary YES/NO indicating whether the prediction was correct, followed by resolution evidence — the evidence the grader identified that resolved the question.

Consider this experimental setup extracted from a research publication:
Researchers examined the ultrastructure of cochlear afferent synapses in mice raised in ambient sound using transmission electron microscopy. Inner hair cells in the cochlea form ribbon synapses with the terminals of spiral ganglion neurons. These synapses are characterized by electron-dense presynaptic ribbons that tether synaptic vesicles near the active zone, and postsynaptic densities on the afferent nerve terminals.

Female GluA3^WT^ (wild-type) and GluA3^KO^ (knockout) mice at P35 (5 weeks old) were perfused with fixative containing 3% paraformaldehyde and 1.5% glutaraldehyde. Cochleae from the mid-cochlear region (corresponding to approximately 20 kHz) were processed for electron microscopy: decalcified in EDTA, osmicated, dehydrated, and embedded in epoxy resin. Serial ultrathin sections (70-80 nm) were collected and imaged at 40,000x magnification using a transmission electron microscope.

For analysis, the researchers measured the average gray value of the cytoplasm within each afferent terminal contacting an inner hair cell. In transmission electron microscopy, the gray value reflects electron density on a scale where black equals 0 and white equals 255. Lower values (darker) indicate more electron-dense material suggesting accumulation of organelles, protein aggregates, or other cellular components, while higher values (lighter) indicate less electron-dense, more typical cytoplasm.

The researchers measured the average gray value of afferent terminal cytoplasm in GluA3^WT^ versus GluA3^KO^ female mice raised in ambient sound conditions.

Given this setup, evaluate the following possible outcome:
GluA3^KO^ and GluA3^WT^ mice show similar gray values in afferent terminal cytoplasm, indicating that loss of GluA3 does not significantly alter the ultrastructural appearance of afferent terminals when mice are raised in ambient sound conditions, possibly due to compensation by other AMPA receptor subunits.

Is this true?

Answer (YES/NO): NO